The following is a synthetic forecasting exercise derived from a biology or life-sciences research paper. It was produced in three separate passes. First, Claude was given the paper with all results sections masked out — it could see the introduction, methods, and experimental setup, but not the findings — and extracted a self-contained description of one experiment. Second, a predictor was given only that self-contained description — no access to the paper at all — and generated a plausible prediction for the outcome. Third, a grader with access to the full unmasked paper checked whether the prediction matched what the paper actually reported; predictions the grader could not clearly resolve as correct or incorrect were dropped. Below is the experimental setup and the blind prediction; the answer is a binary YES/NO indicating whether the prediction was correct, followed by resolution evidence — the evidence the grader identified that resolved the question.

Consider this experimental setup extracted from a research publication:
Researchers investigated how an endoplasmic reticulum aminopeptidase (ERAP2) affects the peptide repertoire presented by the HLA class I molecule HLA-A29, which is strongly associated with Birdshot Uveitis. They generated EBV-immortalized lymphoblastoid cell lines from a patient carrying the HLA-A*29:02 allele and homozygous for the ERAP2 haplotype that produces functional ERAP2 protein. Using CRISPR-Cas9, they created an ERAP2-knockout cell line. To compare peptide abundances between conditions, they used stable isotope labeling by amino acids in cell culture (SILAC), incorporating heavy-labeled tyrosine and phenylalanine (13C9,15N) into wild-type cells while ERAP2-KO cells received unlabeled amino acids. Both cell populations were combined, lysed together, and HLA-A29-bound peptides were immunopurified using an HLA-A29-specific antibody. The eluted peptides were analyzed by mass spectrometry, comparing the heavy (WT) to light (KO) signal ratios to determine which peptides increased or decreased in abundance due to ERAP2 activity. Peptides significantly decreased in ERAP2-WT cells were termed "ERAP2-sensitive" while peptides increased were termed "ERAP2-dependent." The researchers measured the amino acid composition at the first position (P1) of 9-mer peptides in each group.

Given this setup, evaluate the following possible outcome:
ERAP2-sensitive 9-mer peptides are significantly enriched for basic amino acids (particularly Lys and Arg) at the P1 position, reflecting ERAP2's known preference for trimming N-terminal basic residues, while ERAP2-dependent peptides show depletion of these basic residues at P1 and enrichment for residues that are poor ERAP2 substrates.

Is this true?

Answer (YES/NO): YES